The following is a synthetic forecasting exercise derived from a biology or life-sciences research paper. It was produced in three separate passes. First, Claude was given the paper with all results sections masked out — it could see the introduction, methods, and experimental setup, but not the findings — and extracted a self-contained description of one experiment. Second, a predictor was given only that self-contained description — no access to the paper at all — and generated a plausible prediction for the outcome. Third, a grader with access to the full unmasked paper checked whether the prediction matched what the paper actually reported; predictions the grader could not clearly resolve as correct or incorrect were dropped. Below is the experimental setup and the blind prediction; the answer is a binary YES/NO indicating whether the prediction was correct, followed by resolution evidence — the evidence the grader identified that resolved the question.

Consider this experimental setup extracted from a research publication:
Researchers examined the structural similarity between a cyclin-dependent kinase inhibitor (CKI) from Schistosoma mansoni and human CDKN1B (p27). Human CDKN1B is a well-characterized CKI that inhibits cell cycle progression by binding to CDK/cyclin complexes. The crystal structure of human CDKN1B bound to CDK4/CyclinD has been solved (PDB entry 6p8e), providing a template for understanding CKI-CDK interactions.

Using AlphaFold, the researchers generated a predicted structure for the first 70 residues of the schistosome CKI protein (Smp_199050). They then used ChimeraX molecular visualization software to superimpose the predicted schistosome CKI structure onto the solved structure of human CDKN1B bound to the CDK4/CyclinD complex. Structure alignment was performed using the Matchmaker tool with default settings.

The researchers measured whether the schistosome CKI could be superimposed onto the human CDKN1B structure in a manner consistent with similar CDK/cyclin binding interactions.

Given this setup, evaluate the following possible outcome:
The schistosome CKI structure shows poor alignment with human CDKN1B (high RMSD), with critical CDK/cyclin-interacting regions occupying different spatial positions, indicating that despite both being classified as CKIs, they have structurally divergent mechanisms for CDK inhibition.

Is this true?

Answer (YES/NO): NO